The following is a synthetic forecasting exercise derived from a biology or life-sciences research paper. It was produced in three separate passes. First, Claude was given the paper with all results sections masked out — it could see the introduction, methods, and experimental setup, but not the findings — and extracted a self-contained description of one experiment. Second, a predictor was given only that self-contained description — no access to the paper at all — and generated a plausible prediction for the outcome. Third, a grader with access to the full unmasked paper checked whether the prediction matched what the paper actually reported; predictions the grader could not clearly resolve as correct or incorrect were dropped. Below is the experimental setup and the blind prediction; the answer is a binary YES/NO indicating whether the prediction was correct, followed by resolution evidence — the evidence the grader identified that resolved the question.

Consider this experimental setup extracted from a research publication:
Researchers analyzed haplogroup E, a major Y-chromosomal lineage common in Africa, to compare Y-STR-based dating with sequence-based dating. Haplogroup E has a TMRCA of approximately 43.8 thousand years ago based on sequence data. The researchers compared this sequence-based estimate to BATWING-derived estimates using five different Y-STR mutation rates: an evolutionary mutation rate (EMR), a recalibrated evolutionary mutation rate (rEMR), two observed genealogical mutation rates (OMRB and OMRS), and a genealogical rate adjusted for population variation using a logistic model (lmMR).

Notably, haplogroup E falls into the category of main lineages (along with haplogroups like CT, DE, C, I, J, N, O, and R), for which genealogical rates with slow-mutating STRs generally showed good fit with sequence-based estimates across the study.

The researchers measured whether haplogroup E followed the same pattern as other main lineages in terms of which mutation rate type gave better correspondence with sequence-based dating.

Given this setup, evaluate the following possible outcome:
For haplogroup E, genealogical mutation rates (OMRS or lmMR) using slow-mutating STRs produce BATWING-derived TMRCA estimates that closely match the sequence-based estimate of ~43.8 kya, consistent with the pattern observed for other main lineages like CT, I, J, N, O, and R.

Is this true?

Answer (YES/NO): NO